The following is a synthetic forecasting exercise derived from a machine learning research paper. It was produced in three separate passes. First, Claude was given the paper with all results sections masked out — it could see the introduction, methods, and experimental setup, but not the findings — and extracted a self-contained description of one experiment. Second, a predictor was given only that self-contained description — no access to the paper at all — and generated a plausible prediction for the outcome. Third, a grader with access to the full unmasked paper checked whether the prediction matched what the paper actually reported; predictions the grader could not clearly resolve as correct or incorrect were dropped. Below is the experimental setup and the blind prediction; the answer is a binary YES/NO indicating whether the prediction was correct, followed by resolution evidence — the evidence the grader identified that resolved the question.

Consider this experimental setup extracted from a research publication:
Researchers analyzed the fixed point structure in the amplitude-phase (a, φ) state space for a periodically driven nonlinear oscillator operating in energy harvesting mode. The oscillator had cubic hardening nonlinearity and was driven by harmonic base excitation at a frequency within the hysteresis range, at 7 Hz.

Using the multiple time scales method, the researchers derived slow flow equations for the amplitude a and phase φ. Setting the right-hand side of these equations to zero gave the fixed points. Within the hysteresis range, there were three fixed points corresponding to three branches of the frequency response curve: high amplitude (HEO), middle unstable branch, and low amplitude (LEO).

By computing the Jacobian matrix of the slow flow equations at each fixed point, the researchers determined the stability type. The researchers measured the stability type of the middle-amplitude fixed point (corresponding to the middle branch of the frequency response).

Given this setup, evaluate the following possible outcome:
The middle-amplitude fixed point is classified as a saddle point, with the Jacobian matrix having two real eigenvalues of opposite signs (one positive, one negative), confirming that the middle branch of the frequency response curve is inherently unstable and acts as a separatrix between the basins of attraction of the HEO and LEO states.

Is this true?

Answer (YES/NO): YES